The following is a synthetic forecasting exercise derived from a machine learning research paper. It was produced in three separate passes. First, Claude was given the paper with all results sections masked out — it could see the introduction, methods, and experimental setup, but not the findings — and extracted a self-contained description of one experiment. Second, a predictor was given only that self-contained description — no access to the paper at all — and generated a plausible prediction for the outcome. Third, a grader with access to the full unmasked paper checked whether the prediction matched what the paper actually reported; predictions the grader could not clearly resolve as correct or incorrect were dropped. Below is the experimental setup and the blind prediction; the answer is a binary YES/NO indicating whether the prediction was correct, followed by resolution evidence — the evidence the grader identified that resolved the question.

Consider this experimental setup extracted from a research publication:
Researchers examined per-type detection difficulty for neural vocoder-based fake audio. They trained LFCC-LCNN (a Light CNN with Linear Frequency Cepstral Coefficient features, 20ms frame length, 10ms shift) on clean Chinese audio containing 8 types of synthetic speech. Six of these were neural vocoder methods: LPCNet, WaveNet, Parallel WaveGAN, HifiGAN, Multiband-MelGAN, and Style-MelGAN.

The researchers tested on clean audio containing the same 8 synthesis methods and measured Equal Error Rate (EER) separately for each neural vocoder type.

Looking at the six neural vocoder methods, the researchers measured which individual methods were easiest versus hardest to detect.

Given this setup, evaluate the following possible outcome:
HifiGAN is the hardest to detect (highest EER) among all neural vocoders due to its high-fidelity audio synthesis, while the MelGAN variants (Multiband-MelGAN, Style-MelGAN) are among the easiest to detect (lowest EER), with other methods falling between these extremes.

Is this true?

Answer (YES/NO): NO